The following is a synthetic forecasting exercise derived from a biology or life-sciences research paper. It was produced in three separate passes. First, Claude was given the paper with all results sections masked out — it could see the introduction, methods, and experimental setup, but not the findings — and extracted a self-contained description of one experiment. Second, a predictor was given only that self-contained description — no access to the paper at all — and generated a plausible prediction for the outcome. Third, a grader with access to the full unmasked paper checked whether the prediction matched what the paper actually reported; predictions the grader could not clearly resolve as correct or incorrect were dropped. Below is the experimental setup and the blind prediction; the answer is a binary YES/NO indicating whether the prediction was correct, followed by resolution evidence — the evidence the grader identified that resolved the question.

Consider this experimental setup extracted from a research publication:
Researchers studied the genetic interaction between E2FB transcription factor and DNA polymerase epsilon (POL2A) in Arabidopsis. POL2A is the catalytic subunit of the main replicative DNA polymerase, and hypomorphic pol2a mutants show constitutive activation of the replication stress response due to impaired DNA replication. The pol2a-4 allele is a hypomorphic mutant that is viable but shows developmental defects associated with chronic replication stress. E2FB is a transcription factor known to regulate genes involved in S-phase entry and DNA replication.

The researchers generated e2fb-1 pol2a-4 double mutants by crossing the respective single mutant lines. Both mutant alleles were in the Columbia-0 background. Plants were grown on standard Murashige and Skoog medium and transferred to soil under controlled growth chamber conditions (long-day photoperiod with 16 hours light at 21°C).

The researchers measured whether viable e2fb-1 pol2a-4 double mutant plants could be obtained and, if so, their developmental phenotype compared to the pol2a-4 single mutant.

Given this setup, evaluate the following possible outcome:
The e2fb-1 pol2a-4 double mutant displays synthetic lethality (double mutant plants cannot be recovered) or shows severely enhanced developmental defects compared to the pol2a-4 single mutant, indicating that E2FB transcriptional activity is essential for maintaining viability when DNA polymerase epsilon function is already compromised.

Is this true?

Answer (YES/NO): NO